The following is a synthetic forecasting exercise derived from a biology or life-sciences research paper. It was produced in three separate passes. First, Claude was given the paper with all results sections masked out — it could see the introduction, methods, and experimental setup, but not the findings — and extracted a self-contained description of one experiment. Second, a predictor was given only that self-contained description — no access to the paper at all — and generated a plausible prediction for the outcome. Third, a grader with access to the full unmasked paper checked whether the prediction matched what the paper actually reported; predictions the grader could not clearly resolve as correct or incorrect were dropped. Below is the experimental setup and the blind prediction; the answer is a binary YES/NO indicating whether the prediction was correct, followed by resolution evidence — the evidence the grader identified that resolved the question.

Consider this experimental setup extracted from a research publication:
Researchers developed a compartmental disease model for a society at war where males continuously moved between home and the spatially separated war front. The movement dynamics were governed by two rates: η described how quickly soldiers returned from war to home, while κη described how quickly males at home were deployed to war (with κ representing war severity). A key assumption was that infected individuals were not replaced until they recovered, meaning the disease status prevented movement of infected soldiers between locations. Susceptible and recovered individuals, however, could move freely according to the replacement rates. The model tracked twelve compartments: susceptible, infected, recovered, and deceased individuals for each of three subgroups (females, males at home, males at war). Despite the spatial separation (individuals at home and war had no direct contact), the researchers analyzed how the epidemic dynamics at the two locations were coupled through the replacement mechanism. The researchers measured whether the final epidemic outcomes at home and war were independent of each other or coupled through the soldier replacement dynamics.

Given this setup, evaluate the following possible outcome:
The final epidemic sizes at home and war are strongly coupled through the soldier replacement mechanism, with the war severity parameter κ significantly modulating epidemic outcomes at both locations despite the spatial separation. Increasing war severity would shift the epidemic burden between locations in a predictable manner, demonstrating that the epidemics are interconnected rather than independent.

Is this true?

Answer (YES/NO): YES